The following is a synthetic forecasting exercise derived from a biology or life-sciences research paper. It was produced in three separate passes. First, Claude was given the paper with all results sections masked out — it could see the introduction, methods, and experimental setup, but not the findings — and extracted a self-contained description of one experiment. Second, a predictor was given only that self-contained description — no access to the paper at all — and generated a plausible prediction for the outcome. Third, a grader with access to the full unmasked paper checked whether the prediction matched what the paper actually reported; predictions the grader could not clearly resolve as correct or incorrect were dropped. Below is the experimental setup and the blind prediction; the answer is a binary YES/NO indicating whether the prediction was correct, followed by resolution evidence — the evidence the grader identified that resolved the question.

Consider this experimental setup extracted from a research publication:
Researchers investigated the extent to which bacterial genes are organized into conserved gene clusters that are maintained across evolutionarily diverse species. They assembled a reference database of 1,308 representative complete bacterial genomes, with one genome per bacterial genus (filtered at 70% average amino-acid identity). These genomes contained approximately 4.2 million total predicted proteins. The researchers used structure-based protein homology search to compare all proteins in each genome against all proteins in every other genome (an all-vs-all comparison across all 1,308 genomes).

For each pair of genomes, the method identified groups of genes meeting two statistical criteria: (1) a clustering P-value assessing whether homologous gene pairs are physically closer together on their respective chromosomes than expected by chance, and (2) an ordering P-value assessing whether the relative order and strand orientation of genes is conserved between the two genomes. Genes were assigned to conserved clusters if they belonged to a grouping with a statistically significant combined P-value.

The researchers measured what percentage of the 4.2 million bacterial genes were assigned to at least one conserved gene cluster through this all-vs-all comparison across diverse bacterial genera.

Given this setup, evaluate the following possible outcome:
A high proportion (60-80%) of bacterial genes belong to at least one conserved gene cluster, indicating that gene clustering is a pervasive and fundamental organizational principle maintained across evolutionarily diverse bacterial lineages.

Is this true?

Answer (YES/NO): NO